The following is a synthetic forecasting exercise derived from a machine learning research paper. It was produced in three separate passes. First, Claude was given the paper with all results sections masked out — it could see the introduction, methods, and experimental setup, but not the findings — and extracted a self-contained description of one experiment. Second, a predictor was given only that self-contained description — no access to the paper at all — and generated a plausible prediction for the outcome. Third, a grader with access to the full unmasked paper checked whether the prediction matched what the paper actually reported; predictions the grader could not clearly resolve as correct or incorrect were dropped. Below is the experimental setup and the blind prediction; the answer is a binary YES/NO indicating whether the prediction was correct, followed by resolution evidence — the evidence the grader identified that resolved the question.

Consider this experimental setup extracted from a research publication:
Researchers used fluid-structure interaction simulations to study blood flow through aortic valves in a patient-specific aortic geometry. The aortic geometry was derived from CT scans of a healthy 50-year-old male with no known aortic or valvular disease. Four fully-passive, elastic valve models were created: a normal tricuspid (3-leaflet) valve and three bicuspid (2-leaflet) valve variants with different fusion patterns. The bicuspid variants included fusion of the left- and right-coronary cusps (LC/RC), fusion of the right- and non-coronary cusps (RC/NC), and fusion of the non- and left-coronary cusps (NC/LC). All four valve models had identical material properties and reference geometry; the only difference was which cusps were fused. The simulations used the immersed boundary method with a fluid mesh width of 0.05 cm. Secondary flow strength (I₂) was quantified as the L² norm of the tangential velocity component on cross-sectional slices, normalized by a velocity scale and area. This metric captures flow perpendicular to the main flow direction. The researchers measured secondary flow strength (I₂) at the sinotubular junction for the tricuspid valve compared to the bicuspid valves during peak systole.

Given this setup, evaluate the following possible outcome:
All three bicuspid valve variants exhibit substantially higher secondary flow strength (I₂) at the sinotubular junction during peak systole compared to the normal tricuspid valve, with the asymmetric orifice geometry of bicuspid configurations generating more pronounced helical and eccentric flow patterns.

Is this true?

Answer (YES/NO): YES